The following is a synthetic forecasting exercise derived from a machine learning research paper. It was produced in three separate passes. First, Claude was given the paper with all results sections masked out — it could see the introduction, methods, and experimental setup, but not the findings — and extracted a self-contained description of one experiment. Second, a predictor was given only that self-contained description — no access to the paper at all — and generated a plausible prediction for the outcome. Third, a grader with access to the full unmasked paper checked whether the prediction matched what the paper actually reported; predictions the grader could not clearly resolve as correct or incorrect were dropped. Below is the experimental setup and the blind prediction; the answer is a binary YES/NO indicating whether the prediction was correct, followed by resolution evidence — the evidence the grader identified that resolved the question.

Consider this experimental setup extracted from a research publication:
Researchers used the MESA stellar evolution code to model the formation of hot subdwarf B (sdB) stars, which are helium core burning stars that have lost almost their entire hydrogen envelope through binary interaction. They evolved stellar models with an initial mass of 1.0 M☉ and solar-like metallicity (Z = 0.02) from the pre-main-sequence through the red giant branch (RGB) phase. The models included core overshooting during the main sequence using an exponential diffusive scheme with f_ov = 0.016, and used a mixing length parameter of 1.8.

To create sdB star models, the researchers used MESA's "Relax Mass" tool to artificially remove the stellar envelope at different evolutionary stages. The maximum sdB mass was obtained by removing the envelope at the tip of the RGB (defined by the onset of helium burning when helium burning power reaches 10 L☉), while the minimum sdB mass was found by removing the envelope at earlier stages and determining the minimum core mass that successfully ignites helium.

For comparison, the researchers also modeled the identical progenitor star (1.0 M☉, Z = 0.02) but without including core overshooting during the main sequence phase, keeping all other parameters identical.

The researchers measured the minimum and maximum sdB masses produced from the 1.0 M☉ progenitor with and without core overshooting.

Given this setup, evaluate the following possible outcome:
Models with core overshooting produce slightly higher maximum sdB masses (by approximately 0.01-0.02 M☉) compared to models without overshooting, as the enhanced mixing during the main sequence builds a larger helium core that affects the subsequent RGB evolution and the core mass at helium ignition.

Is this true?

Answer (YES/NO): NO